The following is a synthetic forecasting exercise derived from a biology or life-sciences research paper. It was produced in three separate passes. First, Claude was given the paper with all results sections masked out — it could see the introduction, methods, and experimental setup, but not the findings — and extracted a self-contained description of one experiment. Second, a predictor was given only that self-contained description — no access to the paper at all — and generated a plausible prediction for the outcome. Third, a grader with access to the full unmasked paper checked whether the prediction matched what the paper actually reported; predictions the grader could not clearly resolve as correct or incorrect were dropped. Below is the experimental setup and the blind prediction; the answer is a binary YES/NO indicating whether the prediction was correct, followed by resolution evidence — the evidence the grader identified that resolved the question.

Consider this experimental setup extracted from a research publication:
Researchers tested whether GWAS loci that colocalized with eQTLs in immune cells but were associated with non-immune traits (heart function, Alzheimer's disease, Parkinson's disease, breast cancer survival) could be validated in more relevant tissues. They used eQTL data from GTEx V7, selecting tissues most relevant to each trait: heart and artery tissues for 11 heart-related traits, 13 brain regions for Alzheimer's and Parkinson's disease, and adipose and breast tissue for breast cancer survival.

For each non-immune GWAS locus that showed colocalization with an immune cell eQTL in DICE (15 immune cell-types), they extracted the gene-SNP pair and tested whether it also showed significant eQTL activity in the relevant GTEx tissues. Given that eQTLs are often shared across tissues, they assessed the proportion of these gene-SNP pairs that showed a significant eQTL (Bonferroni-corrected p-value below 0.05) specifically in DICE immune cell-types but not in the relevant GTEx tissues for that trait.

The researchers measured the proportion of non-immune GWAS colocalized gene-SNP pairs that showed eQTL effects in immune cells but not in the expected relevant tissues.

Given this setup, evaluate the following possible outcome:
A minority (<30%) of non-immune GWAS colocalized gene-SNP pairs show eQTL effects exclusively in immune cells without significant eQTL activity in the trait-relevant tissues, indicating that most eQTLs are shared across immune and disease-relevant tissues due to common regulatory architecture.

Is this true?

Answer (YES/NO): YES